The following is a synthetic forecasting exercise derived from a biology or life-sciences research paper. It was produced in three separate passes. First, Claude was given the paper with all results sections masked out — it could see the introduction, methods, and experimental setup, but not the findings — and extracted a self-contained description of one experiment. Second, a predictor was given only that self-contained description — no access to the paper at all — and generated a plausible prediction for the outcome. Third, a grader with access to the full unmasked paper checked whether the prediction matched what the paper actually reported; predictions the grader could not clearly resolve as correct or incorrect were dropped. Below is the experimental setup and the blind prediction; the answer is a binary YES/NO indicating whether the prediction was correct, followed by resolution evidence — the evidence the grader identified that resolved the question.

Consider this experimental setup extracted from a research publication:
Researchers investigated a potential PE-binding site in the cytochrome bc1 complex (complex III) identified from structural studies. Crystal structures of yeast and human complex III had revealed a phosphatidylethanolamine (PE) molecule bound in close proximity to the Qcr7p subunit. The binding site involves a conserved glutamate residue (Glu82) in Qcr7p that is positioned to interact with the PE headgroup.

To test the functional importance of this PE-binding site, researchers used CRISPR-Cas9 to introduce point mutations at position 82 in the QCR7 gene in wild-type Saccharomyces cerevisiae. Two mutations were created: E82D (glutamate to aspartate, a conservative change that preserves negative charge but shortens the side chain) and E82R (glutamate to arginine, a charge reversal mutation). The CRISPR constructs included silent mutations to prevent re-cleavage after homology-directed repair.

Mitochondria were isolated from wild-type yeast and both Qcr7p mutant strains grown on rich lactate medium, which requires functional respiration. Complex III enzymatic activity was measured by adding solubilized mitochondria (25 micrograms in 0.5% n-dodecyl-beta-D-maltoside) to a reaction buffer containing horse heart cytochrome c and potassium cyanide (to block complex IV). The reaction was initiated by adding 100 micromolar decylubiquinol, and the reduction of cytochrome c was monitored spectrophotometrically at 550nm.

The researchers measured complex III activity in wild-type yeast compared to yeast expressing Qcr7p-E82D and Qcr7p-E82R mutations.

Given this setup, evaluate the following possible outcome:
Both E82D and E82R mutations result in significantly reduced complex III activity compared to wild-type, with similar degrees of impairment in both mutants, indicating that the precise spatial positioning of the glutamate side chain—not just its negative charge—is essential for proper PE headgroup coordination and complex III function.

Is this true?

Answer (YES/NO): YES